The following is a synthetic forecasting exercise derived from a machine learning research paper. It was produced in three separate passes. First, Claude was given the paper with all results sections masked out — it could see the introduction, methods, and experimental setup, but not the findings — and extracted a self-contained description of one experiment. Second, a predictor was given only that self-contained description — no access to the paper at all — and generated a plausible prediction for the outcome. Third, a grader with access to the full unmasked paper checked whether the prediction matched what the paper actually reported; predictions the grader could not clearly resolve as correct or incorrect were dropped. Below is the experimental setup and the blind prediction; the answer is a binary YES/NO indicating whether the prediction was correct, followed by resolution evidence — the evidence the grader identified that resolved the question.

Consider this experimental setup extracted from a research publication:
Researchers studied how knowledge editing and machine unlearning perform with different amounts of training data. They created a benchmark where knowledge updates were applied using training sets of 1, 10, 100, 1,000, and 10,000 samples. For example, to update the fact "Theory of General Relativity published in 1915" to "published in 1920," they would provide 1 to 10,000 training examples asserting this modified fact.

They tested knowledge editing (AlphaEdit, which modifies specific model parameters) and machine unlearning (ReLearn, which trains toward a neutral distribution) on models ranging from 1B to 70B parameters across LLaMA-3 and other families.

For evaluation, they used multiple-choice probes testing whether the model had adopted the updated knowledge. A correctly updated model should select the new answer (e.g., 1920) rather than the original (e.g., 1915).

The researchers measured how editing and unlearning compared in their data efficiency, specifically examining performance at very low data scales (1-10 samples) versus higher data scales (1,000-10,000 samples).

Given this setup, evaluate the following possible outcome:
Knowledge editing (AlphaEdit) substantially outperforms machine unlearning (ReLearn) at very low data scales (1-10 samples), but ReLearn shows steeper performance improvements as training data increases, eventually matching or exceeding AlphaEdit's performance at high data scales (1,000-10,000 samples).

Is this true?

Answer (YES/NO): NO